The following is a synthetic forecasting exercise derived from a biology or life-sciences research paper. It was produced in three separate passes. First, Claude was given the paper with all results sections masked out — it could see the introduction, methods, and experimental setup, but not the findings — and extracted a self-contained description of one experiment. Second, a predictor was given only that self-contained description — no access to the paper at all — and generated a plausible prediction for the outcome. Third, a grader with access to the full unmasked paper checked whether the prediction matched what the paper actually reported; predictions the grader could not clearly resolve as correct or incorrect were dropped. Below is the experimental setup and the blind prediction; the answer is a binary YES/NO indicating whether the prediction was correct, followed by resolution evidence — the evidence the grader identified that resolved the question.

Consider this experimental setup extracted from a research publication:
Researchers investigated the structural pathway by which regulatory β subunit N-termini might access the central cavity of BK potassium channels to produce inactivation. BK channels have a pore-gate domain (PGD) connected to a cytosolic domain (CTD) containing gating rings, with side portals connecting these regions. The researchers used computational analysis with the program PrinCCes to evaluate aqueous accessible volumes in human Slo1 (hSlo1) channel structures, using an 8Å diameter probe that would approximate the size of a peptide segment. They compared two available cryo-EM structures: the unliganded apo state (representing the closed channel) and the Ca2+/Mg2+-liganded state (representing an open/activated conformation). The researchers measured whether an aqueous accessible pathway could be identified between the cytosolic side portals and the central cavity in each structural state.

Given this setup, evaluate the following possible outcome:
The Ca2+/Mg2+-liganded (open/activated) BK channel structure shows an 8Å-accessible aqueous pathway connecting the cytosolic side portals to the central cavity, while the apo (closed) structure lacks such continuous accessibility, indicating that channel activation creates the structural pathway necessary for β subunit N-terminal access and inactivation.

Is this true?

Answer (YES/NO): YES